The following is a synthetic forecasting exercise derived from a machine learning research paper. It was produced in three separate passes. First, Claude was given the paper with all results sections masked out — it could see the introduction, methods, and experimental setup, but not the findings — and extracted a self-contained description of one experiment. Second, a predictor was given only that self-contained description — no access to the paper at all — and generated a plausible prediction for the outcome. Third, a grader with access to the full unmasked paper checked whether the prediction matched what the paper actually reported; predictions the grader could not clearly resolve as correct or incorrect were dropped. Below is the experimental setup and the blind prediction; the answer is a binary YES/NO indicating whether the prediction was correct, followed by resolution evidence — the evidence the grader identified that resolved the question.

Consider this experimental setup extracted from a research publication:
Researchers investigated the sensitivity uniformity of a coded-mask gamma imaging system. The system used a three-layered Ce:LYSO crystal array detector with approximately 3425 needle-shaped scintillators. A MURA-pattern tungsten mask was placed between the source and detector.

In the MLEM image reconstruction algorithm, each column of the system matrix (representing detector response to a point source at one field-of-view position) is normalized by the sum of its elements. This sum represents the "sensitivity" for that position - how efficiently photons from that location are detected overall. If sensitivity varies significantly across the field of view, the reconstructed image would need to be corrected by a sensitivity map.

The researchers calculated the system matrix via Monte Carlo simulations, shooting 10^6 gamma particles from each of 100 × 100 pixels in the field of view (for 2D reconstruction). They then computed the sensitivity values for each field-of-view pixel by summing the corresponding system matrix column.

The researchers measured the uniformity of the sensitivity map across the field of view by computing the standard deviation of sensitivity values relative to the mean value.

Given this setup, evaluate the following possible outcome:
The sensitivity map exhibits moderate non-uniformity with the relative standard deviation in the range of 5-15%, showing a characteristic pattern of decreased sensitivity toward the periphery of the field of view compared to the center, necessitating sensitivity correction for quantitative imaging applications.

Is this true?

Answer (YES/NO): NO